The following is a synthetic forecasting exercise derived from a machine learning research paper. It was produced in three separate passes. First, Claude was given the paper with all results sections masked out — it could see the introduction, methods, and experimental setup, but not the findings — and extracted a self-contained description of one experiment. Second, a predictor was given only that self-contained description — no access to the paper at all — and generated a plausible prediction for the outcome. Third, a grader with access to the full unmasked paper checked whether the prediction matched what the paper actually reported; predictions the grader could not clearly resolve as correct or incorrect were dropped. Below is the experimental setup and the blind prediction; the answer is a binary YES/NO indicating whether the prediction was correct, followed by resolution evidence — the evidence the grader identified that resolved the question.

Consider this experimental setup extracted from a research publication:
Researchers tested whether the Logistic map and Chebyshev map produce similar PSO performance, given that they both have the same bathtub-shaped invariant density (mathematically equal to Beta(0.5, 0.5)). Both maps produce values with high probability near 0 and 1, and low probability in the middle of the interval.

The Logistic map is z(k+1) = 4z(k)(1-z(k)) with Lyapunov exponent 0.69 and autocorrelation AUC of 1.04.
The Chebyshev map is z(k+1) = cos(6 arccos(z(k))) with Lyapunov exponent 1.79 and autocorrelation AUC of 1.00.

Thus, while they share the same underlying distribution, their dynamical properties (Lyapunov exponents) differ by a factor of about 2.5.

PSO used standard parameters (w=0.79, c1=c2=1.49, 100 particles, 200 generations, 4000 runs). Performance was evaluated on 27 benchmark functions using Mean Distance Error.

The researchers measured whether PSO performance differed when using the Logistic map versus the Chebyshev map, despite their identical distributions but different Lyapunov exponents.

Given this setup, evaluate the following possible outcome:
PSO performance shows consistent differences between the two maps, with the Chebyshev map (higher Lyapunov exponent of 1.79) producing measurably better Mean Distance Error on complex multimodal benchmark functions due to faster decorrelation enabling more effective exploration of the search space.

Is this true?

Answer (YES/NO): NO